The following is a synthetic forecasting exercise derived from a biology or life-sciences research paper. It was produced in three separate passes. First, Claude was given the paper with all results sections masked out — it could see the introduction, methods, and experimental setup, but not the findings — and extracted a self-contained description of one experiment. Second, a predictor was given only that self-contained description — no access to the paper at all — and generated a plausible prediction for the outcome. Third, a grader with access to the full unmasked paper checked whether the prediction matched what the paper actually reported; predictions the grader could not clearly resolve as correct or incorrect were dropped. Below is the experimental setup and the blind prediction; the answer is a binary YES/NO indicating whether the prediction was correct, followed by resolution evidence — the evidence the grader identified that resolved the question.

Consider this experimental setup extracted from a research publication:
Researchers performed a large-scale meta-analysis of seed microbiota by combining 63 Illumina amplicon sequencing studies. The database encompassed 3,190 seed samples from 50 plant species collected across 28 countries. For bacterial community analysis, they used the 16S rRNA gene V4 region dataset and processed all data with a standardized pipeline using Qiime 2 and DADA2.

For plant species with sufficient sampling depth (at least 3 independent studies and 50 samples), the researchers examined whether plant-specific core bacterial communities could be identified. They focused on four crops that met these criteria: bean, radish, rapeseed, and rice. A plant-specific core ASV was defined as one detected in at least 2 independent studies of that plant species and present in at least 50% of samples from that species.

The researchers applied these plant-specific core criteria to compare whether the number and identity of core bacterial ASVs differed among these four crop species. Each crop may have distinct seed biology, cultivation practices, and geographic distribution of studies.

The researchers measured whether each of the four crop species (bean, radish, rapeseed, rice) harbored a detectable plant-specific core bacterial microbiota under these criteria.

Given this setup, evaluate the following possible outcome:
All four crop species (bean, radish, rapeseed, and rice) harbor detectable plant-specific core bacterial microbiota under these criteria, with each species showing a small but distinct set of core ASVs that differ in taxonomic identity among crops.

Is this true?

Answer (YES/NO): YES